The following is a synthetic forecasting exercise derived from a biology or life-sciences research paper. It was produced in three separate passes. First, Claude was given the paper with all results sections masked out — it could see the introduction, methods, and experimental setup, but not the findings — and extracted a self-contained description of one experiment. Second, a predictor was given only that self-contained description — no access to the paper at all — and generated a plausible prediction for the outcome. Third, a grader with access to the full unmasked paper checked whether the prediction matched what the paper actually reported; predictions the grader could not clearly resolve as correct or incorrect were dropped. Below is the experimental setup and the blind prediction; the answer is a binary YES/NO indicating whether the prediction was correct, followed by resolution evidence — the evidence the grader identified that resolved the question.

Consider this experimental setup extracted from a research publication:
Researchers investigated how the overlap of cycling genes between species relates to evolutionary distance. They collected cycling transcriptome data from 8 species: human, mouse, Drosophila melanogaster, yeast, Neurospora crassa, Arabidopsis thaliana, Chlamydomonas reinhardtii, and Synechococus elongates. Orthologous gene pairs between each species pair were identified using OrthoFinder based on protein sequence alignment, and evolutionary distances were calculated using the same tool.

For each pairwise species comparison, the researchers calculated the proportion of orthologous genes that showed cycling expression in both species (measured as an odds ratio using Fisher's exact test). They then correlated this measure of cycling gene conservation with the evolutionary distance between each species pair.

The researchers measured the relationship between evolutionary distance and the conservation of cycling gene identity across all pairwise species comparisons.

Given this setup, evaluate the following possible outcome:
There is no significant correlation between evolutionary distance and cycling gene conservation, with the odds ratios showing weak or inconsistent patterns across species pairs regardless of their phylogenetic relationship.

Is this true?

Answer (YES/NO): YES